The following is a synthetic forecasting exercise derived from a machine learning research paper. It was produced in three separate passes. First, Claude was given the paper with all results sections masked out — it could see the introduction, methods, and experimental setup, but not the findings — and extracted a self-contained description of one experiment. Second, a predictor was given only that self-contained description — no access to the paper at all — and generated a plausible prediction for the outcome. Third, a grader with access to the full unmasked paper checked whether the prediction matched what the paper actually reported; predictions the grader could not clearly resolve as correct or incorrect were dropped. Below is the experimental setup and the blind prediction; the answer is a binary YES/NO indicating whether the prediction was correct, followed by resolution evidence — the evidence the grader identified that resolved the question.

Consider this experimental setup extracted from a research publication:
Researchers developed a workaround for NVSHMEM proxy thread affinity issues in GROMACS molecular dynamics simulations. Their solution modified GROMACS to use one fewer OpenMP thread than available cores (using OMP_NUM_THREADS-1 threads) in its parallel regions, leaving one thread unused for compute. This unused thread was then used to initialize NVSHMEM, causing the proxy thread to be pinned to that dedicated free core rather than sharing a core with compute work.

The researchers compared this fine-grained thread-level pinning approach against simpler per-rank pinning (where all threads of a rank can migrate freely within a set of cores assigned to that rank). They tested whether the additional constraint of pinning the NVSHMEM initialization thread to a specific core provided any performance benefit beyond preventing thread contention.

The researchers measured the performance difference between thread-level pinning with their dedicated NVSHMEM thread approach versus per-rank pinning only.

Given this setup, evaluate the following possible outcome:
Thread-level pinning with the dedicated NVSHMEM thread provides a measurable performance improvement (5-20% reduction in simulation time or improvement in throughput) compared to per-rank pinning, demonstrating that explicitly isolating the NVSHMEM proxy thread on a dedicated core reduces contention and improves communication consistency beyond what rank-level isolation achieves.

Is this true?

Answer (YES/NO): NO